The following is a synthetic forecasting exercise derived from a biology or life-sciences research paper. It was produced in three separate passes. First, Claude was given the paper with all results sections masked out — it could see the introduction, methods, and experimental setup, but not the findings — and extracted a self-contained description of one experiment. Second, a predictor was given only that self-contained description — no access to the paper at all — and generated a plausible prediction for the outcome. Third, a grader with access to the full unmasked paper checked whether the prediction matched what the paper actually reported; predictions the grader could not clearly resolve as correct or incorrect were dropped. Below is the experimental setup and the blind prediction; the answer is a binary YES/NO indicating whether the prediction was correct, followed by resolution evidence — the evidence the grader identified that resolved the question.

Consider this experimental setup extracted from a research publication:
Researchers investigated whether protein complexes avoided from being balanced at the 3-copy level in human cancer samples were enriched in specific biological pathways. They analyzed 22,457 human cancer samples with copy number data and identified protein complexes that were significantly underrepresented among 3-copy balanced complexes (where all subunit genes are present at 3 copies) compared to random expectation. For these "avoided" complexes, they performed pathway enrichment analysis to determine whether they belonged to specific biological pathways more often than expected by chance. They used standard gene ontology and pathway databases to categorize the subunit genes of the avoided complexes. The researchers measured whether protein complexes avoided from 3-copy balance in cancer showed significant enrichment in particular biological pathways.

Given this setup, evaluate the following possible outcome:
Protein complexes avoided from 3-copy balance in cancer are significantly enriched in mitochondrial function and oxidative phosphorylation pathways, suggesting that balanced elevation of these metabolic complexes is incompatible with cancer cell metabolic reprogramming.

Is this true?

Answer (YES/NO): NO